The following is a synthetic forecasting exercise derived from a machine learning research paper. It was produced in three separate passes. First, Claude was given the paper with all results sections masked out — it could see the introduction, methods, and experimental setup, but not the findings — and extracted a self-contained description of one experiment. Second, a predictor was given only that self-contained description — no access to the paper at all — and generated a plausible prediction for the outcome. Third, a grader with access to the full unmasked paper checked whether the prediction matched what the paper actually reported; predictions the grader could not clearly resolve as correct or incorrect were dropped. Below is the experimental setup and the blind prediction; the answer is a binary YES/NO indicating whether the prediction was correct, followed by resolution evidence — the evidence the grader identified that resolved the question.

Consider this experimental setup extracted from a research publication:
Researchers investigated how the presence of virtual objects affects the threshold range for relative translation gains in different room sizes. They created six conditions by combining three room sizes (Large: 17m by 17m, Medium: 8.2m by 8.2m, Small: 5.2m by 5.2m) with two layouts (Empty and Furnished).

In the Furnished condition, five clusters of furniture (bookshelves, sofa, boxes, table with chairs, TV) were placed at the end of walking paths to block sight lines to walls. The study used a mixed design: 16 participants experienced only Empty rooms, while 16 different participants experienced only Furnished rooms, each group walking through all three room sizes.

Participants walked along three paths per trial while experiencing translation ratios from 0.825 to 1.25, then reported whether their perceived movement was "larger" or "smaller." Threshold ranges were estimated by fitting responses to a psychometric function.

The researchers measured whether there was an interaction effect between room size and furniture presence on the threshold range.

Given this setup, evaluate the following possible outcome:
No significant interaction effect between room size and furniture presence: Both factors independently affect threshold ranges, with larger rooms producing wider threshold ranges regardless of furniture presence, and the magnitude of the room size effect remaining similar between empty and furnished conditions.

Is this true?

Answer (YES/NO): YES